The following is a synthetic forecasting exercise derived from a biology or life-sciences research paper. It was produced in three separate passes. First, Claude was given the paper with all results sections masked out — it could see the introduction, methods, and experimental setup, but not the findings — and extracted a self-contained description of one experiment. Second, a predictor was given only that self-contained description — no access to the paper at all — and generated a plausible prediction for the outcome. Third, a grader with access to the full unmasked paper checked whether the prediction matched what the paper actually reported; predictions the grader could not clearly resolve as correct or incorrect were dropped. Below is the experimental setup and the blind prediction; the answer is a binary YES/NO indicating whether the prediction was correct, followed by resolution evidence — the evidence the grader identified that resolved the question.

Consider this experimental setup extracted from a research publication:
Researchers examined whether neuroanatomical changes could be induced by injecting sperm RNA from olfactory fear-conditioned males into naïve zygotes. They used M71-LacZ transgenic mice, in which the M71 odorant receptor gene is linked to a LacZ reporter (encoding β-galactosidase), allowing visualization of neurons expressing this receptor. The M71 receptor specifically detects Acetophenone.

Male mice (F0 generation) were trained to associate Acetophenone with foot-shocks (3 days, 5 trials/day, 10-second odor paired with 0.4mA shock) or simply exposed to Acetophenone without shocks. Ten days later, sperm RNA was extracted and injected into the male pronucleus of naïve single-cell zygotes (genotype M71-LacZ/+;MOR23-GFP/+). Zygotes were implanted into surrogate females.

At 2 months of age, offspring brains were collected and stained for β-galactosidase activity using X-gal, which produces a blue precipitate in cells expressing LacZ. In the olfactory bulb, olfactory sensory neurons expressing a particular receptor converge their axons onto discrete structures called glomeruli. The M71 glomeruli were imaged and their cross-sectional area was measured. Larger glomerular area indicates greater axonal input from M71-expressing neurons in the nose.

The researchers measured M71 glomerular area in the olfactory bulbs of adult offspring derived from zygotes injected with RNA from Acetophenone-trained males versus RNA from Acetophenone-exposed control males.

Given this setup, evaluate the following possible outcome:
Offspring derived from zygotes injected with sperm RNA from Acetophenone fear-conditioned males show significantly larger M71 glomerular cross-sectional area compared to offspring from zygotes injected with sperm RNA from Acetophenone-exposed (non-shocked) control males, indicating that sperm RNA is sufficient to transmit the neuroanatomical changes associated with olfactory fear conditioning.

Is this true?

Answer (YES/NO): NO